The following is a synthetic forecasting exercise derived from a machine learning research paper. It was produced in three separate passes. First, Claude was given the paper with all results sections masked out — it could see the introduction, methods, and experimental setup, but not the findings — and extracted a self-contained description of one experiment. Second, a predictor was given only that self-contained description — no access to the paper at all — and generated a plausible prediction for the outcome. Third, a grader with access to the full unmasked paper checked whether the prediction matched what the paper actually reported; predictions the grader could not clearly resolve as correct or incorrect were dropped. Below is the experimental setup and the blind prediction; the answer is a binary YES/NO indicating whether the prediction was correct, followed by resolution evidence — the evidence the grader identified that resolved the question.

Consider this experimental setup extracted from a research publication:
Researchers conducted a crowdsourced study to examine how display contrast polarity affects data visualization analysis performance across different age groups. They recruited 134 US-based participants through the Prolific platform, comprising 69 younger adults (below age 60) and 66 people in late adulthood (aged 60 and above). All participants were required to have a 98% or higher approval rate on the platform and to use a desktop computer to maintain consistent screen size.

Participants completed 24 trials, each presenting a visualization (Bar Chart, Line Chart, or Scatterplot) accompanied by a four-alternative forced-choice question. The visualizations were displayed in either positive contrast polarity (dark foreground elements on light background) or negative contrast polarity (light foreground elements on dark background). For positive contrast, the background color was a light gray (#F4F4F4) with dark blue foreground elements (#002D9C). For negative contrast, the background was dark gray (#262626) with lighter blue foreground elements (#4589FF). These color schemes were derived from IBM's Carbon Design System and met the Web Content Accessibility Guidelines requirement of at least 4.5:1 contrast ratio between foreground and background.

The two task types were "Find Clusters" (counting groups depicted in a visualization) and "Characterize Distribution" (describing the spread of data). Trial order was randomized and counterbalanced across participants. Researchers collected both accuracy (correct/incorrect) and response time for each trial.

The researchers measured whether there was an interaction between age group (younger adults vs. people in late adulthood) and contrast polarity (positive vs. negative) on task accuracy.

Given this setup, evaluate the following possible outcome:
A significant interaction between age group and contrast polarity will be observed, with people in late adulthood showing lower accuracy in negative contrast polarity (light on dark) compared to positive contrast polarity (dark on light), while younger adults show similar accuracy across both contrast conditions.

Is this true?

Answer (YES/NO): NO